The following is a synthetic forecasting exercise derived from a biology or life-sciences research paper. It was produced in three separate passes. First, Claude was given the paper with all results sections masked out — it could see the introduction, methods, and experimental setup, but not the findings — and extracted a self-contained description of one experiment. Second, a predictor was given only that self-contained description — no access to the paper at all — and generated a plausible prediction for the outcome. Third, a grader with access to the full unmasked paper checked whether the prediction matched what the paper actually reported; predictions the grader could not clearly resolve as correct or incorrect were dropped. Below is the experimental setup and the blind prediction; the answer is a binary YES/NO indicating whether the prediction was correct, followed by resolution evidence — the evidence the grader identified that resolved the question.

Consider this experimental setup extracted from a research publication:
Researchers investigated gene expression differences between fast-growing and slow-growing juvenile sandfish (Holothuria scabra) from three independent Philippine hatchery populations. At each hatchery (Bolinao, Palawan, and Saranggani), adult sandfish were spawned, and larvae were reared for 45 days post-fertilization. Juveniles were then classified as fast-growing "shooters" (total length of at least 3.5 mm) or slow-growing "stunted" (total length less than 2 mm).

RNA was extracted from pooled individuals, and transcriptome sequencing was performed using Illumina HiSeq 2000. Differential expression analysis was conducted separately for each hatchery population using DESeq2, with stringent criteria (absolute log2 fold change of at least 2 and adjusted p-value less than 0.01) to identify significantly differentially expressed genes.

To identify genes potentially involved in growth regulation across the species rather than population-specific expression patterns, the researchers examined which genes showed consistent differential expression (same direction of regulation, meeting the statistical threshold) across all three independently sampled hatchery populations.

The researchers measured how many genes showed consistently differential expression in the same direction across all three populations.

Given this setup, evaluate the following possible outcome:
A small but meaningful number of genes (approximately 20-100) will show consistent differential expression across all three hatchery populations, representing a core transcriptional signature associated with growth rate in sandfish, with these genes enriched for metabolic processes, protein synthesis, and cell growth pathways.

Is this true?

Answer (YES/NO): NO